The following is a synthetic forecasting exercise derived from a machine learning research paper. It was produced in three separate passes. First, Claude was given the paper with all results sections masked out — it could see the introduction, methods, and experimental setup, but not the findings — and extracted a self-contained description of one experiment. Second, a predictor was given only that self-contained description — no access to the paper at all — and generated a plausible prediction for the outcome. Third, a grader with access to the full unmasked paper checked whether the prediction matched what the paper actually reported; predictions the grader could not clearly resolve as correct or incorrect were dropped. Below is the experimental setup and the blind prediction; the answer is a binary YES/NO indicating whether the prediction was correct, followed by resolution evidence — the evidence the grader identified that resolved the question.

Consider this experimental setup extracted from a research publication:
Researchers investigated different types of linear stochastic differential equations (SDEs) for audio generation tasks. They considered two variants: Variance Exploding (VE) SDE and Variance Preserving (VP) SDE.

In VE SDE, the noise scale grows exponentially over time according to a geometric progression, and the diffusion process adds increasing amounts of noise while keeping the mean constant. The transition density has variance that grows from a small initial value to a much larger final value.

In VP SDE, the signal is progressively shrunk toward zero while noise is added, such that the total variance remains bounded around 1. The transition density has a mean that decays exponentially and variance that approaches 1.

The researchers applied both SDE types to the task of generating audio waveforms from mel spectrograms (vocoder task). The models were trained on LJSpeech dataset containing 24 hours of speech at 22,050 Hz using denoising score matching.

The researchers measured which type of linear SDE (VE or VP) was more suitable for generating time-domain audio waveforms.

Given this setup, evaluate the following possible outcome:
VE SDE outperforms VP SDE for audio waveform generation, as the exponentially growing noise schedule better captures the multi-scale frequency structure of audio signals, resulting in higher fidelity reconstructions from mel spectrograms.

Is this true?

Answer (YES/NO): YES